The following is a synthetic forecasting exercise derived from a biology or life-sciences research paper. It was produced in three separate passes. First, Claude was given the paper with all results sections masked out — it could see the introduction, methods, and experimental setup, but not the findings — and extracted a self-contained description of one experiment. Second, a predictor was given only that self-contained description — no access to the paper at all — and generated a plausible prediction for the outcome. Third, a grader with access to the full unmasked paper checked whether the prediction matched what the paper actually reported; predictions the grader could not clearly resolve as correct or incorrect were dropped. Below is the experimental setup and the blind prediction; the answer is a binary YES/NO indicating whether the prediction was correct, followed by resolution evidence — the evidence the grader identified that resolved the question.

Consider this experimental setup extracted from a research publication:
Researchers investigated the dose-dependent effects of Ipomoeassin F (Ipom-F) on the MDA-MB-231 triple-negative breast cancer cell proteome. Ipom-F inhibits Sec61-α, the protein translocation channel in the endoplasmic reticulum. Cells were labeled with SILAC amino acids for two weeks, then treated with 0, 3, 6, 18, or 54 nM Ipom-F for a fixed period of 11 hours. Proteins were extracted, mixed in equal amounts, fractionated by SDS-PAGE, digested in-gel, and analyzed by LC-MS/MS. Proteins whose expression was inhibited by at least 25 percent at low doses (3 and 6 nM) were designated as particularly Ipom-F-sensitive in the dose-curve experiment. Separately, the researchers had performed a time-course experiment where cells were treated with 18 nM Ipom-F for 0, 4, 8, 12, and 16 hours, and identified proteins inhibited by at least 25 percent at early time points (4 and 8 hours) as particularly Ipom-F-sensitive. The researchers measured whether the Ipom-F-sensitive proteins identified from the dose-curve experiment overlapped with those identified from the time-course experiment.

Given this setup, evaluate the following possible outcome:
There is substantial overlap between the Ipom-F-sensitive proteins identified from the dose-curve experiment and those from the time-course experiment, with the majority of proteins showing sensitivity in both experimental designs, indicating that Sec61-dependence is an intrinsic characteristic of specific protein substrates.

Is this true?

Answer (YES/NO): NO